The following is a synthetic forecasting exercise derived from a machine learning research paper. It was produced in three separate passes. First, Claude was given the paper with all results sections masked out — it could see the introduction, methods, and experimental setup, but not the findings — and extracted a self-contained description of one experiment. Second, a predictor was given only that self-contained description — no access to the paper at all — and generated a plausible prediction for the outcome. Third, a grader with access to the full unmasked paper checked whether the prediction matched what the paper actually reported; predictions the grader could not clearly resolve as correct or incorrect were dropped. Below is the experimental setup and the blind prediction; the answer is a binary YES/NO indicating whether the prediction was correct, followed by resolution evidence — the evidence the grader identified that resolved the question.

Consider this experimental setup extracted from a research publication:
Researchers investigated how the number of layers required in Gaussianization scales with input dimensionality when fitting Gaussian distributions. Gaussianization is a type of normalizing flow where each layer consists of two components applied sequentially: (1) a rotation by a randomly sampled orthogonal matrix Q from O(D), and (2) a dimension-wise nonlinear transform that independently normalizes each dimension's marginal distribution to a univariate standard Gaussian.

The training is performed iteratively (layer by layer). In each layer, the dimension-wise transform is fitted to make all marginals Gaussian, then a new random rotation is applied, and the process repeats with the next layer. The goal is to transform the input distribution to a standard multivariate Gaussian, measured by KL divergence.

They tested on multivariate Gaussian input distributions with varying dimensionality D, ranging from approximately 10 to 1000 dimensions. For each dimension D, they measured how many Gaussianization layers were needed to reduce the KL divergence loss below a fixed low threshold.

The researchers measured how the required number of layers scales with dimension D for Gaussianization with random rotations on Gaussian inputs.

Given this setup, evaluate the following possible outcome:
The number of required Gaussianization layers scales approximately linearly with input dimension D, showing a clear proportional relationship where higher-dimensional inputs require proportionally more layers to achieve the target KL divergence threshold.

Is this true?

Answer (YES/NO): YES